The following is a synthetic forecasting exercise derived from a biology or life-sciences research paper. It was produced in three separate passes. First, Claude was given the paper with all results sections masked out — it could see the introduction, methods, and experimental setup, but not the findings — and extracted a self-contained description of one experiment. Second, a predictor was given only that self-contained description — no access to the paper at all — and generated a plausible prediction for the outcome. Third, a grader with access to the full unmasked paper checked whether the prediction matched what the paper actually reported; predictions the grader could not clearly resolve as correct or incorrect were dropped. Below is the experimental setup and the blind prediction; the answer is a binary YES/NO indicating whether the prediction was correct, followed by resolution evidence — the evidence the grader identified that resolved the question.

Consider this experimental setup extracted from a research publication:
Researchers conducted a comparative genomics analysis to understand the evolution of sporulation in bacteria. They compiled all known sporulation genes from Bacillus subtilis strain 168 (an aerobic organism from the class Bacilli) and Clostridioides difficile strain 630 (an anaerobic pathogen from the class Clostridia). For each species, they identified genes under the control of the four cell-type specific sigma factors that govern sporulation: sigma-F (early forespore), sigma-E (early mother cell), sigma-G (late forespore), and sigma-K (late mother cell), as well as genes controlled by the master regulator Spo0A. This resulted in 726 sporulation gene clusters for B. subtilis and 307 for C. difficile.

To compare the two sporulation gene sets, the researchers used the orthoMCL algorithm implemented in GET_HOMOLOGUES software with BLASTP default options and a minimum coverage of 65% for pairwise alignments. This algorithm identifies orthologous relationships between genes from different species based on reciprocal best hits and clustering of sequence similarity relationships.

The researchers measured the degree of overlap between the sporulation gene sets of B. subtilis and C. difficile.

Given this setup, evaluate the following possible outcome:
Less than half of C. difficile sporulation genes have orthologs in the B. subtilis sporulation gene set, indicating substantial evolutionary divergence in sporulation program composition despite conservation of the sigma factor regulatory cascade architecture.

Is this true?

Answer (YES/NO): YES